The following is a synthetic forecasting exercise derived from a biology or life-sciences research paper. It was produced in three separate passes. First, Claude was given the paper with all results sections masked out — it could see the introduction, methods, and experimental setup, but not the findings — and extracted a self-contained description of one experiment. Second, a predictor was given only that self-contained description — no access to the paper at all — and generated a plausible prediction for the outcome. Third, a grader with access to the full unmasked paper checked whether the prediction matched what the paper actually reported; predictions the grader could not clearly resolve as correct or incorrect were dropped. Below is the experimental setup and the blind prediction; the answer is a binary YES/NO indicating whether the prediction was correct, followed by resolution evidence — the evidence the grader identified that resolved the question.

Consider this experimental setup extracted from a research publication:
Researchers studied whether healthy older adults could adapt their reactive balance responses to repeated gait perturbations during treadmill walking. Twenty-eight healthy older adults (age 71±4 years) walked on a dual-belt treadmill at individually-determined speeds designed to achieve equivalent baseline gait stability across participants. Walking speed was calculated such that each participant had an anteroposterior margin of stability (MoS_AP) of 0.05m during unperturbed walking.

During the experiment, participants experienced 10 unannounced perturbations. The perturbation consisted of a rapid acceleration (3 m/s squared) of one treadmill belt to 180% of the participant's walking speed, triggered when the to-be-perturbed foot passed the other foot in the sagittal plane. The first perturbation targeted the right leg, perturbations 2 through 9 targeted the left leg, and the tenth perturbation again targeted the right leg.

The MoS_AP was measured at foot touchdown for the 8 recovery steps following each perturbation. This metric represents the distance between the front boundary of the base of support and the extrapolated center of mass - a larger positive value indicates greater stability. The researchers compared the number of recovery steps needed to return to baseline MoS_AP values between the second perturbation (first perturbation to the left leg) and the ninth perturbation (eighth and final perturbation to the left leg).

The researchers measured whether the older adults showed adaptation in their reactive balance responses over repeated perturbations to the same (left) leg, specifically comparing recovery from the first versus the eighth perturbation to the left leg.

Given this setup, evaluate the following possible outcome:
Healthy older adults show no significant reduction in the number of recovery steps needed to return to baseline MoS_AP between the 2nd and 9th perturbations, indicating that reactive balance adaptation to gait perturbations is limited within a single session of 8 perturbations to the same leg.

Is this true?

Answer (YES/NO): NO